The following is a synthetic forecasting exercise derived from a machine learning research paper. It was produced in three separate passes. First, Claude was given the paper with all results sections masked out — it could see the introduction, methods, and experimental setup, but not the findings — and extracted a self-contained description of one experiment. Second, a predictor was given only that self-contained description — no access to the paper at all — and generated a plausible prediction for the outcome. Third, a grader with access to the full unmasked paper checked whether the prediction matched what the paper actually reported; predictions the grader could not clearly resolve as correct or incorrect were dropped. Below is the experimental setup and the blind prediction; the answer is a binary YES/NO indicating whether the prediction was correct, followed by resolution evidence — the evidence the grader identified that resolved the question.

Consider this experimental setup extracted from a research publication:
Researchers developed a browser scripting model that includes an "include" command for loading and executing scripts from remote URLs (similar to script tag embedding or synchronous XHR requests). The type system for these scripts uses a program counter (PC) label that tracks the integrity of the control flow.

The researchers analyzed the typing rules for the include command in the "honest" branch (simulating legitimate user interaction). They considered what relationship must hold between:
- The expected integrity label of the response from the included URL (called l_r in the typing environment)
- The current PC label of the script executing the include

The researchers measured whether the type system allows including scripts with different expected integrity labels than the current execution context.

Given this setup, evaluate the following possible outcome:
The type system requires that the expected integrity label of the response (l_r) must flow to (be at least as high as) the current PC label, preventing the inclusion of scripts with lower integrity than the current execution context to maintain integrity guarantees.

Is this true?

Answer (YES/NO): NO